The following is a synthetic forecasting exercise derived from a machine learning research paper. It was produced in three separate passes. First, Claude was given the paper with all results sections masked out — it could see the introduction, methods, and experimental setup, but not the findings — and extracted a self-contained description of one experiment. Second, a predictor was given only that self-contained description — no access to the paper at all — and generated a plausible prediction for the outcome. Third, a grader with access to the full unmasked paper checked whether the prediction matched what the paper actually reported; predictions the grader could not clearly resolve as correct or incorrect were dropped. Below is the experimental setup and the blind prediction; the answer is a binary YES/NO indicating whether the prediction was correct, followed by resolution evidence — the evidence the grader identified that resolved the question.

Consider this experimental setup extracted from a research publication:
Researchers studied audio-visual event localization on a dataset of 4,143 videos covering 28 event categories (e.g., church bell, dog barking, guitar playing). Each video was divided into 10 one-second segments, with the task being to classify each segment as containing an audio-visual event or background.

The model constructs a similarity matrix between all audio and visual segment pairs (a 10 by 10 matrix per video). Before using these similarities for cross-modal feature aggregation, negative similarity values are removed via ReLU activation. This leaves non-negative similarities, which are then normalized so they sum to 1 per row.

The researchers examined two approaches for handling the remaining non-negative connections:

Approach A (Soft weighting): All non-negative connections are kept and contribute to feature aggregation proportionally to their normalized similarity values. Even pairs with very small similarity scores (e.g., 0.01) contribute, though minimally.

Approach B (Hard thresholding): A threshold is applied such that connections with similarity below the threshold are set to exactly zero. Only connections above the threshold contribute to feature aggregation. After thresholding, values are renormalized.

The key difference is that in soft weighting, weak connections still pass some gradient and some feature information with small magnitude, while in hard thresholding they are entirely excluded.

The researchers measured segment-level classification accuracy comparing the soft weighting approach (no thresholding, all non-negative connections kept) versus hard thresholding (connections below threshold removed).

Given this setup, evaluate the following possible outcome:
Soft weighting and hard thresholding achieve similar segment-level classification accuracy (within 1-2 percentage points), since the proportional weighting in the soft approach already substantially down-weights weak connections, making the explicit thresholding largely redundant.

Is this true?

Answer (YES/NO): NO